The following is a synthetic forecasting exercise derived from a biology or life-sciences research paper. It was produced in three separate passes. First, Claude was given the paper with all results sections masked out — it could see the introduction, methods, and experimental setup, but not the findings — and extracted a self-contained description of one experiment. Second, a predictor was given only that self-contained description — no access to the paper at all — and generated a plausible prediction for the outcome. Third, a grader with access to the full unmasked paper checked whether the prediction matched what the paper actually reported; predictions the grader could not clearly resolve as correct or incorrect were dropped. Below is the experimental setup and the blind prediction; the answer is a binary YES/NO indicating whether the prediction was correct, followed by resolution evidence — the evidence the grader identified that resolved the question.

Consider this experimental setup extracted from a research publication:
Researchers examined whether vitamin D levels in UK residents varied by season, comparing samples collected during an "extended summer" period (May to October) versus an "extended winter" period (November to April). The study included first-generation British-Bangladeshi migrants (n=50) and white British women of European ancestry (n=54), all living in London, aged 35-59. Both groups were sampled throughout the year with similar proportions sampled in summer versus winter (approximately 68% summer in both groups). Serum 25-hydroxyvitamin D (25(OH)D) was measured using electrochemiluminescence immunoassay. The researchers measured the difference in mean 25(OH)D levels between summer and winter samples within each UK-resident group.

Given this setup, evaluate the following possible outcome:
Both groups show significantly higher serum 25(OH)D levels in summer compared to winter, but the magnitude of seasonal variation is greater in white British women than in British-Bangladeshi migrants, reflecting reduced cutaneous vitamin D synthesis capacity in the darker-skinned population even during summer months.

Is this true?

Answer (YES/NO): NO